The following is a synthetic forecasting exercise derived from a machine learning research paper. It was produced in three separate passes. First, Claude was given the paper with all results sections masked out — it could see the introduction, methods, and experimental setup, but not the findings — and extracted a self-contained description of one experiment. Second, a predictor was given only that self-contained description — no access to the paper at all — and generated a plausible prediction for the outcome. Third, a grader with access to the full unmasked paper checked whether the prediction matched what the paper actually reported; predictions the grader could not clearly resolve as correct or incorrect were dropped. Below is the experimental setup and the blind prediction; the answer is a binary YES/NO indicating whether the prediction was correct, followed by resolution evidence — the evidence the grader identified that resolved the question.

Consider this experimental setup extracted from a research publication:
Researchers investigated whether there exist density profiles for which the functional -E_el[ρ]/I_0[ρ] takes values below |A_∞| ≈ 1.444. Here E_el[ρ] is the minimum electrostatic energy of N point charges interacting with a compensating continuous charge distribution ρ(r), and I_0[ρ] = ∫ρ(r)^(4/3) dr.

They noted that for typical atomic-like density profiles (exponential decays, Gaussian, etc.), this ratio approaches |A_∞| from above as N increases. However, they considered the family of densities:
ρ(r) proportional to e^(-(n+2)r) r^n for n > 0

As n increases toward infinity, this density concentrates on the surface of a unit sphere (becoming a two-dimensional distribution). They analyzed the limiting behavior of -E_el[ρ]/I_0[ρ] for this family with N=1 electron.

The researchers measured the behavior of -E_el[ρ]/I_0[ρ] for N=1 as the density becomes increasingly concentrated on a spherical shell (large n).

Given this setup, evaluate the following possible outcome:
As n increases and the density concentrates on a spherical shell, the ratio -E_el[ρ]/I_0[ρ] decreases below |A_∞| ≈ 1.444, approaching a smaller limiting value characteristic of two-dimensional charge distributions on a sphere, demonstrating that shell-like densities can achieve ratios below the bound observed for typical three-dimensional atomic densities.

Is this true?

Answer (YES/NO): NO